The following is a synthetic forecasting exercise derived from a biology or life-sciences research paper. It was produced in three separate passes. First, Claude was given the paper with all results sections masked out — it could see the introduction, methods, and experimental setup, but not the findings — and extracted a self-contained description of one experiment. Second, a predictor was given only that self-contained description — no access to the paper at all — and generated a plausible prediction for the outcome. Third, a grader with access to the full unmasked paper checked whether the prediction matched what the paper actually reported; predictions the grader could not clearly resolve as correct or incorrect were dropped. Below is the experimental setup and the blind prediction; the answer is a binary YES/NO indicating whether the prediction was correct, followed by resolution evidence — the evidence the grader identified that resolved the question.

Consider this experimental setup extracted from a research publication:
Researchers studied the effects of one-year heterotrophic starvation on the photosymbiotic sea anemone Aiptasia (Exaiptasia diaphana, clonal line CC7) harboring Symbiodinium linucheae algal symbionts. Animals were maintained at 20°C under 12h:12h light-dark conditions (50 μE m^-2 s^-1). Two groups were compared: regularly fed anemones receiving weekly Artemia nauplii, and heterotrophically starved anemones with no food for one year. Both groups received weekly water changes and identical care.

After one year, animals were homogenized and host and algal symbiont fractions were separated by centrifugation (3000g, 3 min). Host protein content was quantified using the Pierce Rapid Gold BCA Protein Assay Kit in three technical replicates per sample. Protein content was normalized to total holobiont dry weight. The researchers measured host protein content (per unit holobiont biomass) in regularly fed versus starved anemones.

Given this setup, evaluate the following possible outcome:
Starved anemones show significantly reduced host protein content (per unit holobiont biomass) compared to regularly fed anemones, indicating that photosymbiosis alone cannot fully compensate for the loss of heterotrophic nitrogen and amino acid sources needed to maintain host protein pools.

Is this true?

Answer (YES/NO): YES